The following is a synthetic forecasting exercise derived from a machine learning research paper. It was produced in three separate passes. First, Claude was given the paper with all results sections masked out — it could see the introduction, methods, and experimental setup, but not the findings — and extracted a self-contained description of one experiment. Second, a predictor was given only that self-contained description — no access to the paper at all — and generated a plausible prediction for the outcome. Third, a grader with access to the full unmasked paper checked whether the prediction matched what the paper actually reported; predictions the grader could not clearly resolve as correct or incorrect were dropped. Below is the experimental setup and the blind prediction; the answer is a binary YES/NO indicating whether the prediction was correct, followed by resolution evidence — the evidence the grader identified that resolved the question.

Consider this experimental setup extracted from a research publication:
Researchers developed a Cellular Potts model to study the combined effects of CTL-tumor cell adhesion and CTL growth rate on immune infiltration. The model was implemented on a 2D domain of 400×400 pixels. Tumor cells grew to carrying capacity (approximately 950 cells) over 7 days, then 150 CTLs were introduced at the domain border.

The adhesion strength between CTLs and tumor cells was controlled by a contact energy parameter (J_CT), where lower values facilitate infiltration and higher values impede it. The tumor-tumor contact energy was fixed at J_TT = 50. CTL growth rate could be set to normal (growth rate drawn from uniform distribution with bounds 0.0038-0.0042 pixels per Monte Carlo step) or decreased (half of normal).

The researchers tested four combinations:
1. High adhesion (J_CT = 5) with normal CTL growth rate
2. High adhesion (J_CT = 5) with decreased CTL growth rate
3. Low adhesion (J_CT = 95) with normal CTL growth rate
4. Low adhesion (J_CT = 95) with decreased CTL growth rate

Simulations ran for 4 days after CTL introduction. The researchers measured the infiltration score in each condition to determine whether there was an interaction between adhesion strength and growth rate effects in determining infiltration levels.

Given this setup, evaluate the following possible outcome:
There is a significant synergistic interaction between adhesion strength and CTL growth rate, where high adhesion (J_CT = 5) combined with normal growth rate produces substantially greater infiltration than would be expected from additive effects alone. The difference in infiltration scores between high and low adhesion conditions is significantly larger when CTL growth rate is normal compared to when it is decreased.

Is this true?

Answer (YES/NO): YES